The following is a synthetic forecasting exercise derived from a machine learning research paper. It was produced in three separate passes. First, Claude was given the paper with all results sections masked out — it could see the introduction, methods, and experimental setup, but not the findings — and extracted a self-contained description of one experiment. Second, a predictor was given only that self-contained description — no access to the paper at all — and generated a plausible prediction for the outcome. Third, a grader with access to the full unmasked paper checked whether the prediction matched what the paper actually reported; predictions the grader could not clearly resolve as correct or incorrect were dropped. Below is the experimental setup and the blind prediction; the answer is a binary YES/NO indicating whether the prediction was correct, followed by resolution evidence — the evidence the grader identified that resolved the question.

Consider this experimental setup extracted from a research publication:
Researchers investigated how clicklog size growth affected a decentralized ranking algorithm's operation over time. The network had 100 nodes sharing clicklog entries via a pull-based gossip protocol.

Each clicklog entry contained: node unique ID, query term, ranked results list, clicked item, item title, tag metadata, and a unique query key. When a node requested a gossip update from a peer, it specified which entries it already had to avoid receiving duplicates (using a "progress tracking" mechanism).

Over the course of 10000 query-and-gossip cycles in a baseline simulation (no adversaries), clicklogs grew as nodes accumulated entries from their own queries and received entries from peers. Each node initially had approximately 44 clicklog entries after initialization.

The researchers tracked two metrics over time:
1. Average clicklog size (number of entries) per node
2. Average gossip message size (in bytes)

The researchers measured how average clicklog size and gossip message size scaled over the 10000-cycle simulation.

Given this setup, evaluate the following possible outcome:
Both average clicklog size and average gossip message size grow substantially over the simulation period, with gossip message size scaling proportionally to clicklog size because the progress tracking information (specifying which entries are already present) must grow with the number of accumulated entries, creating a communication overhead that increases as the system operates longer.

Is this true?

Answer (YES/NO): NO